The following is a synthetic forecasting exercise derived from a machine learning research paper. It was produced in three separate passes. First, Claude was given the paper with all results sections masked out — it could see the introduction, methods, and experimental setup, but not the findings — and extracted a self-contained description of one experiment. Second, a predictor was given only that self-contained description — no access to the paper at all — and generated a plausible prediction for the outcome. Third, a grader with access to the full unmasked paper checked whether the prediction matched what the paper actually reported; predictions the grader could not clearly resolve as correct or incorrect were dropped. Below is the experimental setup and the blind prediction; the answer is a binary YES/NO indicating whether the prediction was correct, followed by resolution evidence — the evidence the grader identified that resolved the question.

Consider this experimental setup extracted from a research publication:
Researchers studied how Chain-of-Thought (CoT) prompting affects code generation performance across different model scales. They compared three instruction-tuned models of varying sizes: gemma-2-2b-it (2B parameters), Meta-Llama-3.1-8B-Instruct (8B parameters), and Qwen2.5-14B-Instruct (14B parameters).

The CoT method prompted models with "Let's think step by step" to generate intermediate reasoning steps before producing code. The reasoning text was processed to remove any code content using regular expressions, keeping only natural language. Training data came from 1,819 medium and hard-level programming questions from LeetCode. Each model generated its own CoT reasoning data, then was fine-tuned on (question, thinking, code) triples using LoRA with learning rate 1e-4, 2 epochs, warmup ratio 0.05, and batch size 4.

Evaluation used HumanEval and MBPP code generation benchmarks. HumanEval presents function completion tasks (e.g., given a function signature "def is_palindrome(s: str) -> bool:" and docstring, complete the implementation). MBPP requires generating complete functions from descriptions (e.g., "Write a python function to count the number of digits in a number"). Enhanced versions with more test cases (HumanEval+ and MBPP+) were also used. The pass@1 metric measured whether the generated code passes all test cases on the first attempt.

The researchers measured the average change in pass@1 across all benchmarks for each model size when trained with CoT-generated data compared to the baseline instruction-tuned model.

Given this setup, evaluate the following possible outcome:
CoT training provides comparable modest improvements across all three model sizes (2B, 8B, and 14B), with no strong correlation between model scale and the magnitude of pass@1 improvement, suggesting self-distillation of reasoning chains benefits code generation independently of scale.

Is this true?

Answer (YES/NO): NO